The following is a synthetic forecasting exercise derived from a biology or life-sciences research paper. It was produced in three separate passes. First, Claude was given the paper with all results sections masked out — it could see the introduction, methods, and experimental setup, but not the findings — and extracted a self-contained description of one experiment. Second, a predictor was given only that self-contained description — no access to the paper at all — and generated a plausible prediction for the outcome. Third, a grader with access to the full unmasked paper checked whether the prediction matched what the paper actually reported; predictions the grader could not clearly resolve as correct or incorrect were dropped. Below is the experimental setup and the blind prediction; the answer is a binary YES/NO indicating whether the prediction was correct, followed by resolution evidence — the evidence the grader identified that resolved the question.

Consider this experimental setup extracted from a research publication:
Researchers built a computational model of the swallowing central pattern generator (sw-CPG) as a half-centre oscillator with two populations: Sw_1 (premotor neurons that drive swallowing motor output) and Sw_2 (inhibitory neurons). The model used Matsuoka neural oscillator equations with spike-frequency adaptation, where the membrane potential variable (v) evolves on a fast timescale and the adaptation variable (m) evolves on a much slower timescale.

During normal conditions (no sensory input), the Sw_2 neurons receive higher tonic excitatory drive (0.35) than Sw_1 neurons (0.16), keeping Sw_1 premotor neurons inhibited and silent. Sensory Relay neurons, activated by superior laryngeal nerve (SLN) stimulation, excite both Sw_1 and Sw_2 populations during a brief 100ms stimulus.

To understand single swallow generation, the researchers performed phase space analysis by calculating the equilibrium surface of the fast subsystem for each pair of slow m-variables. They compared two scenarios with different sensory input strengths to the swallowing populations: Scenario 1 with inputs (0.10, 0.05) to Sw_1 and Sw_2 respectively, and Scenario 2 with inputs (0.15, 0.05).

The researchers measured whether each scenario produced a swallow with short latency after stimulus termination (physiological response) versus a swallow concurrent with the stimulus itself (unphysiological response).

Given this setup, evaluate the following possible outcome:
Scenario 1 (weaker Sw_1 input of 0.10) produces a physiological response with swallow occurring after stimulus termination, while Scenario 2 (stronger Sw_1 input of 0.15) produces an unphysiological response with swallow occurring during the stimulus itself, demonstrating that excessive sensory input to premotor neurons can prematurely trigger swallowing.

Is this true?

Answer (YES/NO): YES